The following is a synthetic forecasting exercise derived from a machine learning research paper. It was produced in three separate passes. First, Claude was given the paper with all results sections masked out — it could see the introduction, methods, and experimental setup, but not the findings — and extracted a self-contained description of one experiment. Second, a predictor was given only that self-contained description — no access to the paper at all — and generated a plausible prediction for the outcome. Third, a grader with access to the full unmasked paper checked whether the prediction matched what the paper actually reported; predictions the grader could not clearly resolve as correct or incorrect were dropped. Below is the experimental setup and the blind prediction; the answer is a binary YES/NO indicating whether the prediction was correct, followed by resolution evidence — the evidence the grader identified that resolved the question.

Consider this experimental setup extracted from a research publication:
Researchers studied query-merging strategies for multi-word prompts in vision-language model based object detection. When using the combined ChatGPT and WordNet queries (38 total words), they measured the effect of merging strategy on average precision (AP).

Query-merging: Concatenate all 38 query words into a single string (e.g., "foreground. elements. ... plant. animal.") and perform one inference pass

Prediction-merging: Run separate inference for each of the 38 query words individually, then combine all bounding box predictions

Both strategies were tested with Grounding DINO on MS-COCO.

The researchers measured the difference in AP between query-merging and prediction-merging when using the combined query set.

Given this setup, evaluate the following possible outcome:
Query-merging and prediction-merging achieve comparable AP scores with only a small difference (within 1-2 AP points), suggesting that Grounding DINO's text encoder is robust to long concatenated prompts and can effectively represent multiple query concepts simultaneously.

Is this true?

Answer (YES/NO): NO